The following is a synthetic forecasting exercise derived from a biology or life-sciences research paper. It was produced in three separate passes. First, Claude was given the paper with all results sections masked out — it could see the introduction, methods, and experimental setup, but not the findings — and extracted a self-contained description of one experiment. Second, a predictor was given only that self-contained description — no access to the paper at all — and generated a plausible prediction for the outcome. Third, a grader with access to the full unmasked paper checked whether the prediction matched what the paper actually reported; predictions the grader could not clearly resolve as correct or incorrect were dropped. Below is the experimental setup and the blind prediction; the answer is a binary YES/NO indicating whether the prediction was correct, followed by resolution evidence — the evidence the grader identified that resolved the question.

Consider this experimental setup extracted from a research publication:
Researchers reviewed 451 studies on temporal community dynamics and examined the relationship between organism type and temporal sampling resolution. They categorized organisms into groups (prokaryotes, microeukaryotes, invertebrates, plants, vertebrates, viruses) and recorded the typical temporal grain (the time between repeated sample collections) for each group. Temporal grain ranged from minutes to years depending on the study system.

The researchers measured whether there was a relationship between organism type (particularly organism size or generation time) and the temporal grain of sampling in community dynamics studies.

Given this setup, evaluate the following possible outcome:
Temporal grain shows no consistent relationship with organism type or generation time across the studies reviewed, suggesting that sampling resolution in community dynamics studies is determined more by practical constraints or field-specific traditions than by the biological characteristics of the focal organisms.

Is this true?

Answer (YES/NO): NO